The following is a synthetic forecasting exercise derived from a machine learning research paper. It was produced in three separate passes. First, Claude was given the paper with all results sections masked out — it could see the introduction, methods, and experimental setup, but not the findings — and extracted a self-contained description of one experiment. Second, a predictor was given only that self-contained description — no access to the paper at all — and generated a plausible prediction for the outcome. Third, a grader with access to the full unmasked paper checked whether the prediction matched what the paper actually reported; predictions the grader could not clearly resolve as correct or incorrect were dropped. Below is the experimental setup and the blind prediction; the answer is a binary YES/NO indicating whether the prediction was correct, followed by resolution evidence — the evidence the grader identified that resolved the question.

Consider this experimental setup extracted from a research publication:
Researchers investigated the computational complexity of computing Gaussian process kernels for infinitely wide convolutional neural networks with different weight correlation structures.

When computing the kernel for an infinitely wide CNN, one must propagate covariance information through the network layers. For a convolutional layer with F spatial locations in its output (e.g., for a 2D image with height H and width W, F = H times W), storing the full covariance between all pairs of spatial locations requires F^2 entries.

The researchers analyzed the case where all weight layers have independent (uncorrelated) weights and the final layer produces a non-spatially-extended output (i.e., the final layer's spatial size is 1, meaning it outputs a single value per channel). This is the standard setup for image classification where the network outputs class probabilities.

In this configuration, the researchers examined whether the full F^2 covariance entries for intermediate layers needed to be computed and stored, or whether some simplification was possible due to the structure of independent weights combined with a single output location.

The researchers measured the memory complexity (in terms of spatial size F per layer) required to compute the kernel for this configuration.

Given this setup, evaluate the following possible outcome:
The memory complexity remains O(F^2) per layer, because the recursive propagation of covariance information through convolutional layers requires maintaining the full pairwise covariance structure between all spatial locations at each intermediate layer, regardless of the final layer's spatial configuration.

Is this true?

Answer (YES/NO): NO